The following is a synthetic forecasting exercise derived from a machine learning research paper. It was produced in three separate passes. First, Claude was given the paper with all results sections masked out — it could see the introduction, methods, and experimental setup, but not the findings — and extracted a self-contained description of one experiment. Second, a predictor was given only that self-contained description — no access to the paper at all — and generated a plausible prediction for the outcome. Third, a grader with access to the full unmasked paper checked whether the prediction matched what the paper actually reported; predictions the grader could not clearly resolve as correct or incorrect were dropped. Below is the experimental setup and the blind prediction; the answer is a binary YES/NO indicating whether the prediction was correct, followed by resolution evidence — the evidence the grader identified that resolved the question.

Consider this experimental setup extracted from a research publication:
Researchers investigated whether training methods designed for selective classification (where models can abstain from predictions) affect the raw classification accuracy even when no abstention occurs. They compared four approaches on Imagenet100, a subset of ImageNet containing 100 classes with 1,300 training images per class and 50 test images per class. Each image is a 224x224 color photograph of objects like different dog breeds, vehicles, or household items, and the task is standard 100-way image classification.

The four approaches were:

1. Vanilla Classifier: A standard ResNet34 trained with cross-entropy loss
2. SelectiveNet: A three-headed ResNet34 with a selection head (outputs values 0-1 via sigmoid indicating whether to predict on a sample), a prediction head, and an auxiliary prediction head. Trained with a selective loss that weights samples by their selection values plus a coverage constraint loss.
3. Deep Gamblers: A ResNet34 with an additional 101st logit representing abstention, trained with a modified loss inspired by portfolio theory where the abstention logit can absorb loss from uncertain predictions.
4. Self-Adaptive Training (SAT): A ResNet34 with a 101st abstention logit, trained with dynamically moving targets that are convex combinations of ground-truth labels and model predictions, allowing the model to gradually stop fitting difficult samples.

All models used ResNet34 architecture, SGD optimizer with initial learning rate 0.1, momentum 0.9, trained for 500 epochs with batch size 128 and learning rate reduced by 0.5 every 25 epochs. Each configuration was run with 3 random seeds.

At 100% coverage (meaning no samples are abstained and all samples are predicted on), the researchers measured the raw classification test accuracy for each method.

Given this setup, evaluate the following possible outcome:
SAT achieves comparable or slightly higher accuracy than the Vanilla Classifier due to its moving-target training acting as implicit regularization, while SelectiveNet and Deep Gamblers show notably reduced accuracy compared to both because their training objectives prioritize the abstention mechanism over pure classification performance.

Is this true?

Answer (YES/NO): NO